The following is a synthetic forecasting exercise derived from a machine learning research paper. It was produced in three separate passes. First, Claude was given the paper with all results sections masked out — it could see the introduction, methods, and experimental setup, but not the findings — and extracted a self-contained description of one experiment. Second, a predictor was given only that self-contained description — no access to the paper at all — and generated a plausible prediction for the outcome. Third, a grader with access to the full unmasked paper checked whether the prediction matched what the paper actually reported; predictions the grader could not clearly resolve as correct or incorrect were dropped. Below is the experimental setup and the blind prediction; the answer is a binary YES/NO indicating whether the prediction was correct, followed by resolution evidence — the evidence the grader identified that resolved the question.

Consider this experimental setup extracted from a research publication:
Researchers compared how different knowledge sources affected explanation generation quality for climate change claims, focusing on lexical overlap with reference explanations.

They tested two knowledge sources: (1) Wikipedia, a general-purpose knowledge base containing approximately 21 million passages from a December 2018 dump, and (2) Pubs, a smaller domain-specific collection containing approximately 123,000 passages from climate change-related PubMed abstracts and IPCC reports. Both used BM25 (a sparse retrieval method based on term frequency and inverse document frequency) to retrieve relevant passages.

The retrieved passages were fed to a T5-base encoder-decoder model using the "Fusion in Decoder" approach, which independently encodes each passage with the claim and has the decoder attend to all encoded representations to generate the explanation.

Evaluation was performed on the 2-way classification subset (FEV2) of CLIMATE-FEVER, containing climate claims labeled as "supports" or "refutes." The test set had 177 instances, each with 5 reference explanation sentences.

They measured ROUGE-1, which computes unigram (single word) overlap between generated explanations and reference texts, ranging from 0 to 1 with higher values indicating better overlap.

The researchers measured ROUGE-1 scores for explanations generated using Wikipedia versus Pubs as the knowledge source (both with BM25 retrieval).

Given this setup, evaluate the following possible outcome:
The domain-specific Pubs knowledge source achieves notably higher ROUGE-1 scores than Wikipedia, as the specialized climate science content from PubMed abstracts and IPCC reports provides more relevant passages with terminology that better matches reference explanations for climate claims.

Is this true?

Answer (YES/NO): NO